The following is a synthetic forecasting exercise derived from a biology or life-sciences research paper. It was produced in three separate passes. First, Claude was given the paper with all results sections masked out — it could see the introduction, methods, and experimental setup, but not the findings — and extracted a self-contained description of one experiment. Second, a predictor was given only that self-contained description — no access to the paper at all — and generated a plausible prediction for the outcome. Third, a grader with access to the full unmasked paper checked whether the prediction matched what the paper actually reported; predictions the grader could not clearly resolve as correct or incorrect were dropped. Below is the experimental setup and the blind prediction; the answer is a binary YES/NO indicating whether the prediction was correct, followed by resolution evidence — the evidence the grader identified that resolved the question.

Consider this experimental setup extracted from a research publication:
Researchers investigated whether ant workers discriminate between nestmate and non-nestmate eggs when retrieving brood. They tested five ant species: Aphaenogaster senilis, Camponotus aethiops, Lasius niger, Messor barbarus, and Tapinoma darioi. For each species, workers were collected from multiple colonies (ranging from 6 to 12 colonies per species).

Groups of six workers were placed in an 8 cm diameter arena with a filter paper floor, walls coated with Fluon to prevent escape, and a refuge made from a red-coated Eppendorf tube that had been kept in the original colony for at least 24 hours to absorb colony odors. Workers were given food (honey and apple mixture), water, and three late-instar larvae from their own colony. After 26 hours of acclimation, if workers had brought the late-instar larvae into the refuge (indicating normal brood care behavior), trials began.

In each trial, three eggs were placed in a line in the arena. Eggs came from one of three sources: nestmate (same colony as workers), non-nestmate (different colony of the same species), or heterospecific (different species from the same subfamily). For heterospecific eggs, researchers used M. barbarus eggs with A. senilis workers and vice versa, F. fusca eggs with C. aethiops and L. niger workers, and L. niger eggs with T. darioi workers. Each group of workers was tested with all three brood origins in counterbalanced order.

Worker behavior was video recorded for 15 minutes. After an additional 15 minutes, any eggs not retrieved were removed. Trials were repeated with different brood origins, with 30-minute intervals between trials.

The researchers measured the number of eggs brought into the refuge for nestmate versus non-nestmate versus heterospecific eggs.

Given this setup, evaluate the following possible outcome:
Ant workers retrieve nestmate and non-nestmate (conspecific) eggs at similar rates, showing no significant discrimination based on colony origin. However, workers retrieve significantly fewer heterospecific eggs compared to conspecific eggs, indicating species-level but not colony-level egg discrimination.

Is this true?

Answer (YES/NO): NO